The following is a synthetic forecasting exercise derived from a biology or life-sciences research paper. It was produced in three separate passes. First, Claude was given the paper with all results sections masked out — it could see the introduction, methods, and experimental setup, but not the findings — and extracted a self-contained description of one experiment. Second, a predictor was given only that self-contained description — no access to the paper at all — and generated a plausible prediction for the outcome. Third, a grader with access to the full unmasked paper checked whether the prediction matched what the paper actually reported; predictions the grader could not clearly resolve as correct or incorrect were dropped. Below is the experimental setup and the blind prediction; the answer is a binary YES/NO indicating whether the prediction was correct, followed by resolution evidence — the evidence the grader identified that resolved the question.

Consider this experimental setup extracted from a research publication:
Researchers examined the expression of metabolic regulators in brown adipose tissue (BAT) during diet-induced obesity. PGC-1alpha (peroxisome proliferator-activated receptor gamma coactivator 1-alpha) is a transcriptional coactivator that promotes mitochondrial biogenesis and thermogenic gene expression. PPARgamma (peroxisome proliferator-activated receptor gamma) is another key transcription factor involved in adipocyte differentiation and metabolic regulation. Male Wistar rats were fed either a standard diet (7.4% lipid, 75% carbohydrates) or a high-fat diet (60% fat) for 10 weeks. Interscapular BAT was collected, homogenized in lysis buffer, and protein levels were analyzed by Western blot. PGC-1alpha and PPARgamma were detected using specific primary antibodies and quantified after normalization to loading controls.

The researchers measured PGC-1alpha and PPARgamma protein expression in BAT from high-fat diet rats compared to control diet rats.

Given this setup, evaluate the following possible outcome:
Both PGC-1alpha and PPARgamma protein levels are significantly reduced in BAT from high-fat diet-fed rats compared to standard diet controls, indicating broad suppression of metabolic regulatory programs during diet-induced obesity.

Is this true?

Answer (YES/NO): NO